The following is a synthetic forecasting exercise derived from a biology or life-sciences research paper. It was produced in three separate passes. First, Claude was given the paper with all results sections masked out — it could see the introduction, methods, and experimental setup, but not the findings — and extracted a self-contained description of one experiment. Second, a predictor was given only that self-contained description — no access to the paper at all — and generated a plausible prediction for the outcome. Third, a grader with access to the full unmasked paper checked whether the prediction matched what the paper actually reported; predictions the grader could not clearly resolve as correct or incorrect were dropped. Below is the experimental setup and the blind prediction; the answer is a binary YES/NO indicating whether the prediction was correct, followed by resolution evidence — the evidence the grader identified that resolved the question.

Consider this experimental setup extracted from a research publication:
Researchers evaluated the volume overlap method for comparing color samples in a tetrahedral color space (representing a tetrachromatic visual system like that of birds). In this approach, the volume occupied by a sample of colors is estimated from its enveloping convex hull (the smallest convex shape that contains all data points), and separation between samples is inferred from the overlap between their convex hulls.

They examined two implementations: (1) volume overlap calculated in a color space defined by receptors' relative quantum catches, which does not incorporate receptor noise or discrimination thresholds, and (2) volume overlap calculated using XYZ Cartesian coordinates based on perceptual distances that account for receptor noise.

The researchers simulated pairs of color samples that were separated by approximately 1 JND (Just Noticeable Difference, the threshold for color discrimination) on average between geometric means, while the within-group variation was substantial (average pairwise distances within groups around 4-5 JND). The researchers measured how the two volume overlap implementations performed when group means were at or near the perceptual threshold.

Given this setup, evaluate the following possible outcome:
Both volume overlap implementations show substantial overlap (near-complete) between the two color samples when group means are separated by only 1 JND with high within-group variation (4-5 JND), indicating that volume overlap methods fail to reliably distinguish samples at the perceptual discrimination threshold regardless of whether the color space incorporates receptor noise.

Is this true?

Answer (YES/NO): NO